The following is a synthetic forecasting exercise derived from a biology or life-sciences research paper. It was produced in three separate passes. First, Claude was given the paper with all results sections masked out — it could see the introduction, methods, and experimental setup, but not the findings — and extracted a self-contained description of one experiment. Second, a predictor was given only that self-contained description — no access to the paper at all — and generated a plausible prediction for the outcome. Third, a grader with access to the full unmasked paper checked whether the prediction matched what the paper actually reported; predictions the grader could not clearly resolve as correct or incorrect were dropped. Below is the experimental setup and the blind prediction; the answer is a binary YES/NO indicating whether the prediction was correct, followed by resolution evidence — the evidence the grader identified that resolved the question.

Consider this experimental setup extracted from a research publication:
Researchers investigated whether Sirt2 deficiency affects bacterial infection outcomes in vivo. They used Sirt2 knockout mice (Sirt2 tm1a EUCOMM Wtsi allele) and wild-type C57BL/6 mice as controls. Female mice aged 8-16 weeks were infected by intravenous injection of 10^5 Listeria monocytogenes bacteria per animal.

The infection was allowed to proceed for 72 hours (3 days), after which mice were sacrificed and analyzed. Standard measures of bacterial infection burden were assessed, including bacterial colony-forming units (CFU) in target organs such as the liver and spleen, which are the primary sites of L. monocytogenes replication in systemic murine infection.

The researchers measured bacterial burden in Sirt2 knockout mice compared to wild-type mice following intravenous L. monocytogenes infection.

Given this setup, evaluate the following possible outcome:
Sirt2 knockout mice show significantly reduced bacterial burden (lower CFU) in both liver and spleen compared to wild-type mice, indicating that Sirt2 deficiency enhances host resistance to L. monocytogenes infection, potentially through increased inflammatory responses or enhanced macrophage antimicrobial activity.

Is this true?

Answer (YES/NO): NO